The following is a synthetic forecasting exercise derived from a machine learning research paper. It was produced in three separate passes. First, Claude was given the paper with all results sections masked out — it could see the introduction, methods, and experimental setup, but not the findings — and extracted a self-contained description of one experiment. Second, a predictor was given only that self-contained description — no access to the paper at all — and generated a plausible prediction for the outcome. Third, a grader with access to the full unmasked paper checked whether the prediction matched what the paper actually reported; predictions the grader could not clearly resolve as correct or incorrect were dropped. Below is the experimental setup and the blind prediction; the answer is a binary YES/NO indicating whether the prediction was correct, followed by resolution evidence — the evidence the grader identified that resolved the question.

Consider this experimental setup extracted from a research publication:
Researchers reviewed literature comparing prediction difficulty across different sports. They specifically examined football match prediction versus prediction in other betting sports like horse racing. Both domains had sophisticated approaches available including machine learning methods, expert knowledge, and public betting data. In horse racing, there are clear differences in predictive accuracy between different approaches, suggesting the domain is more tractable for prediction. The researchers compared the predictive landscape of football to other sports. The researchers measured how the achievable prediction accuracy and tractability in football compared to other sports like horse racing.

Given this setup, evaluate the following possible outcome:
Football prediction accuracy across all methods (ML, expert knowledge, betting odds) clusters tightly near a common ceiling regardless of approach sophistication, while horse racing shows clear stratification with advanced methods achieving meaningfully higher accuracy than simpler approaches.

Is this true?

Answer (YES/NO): NO